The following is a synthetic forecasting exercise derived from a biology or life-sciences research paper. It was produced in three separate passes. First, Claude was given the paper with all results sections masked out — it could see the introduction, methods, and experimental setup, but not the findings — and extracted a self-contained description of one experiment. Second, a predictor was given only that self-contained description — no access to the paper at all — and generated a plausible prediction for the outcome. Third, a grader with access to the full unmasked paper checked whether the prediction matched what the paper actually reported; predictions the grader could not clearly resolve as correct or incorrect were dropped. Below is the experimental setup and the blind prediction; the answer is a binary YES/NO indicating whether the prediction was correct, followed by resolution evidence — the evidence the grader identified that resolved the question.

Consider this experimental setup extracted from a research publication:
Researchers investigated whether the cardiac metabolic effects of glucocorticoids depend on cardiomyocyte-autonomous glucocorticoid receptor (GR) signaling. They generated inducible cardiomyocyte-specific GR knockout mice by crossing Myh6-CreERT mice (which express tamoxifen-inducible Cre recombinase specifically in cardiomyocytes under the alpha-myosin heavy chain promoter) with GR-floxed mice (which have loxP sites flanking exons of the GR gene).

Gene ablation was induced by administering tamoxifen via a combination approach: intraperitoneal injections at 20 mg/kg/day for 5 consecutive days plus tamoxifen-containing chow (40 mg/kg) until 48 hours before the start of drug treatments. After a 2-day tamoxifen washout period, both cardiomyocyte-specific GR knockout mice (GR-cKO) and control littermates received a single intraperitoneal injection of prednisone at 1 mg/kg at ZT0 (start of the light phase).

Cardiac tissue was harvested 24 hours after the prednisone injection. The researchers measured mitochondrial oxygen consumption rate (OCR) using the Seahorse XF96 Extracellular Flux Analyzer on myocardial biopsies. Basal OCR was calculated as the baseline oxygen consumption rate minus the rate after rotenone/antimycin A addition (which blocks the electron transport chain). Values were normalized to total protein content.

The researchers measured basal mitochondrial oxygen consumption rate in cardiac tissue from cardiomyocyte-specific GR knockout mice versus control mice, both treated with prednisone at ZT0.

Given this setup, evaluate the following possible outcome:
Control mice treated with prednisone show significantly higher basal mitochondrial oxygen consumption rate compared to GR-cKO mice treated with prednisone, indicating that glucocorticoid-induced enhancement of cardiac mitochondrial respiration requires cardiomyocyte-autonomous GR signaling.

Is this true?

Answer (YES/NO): YES